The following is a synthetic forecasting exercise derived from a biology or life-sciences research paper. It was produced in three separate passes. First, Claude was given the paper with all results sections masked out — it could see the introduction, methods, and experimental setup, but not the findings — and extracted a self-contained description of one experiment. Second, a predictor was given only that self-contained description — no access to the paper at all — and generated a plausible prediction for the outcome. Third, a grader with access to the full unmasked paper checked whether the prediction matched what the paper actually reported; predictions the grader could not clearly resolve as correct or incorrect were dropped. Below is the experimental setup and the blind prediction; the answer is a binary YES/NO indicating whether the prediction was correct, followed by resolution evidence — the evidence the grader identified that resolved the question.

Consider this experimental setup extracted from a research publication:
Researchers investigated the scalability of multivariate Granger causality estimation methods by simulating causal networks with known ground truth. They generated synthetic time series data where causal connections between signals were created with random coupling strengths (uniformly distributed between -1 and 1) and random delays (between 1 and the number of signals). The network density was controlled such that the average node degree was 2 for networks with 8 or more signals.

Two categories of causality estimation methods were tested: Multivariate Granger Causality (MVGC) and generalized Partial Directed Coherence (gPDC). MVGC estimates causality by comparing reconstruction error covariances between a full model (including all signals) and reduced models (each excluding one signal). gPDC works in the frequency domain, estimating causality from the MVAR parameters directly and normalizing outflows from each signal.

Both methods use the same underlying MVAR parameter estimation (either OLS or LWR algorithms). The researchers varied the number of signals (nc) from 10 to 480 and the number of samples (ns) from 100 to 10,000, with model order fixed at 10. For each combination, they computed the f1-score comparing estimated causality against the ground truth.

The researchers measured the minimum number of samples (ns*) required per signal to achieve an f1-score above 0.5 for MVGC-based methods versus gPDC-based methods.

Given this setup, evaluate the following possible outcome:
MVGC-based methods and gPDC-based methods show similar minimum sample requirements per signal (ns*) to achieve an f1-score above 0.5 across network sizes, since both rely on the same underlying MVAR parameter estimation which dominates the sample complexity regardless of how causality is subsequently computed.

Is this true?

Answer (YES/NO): NO